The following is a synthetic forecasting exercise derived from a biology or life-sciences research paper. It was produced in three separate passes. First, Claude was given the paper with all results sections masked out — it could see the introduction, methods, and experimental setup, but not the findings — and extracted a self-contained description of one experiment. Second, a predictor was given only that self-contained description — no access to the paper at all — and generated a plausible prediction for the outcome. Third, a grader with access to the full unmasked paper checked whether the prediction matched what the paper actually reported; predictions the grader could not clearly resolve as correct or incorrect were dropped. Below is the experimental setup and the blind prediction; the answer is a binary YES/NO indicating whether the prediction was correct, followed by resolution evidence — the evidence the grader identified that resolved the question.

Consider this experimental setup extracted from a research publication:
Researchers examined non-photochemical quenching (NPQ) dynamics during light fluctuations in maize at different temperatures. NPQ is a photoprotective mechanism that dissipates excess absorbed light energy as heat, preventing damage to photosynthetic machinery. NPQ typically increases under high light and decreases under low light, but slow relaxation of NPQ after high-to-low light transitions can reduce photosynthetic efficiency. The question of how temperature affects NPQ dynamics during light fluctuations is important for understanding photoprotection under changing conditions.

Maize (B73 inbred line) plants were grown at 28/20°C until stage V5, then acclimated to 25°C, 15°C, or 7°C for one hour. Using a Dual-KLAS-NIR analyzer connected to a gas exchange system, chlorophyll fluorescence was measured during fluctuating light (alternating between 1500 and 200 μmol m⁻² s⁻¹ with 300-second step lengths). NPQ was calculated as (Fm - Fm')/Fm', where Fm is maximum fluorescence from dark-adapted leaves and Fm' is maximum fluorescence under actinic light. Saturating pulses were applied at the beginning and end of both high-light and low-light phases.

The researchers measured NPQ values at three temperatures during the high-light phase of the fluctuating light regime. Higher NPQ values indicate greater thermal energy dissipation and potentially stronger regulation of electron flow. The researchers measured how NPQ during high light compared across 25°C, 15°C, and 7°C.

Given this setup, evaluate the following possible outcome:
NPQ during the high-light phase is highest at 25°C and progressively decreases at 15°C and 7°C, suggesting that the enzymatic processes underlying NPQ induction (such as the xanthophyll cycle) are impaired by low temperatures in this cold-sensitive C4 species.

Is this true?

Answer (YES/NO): NO